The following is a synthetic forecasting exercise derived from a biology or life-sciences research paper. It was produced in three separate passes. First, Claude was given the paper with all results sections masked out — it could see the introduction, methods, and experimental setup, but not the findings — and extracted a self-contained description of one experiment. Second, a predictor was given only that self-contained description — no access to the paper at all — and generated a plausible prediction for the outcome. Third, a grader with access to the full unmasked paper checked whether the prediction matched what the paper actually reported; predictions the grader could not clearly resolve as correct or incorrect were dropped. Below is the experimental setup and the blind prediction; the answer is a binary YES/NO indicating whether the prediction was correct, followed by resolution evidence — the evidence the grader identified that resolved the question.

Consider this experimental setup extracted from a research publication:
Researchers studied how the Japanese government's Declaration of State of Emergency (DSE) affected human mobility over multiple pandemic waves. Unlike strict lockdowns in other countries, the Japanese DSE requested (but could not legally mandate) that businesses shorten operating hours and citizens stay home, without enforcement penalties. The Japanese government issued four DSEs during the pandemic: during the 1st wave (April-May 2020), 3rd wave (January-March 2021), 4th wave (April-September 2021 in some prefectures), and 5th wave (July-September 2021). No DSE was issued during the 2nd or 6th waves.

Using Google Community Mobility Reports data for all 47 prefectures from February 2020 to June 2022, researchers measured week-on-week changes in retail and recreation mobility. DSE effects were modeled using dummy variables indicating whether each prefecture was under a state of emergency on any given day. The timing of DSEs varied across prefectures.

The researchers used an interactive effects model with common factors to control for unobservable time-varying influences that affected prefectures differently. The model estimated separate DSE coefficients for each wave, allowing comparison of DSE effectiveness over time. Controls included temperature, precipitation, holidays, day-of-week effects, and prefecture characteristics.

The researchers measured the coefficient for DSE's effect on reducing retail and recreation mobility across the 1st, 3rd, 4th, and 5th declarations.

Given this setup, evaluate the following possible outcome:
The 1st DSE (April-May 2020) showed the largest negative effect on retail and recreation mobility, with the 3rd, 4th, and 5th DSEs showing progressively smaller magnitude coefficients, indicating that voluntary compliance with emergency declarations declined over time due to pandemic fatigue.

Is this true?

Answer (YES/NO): NO